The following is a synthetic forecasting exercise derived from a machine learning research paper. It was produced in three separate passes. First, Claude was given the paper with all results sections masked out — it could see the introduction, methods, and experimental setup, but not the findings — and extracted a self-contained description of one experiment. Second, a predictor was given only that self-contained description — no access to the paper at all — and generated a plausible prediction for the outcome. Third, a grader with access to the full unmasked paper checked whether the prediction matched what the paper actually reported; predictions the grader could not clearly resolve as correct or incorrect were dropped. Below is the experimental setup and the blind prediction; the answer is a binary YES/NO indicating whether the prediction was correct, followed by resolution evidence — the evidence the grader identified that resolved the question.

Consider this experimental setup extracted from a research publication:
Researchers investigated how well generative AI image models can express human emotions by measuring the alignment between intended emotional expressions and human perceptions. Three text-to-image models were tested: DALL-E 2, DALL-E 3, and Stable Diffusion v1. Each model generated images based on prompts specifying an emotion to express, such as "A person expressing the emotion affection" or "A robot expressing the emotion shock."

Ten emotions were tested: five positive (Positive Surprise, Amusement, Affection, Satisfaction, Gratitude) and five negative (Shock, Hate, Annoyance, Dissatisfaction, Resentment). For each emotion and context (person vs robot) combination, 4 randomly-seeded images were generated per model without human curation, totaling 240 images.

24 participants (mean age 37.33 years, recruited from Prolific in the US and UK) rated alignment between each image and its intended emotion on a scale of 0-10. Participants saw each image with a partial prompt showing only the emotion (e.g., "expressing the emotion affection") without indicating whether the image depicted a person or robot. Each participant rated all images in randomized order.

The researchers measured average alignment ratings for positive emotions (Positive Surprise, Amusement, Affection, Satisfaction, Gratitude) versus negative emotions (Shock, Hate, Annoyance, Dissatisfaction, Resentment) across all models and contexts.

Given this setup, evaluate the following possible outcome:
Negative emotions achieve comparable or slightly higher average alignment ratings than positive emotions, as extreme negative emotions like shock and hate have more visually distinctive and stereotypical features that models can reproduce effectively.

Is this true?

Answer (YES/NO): NO